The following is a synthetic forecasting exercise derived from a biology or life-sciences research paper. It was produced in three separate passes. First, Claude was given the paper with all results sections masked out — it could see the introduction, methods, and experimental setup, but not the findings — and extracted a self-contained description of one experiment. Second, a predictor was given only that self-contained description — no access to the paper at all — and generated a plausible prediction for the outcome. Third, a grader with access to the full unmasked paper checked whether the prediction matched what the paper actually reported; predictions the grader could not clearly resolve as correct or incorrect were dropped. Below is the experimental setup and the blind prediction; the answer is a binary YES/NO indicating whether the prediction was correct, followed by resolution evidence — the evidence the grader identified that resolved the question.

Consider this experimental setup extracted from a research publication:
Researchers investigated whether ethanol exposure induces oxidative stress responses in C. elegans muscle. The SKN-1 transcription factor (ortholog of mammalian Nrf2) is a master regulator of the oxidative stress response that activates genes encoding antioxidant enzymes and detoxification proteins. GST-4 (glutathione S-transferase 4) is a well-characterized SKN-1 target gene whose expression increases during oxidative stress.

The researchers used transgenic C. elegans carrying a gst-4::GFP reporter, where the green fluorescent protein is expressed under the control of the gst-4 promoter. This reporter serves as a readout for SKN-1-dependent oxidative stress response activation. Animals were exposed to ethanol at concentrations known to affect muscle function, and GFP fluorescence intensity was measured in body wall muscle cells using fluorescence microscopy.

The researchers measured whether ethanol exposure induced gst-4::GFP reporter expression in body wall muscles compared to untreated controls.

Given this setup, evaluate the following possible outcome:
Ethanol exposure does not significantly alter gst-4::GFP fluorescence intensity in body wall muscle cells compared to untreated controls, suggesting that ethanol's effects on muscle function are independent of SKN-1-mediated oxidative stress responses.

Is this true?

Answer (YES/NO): NO